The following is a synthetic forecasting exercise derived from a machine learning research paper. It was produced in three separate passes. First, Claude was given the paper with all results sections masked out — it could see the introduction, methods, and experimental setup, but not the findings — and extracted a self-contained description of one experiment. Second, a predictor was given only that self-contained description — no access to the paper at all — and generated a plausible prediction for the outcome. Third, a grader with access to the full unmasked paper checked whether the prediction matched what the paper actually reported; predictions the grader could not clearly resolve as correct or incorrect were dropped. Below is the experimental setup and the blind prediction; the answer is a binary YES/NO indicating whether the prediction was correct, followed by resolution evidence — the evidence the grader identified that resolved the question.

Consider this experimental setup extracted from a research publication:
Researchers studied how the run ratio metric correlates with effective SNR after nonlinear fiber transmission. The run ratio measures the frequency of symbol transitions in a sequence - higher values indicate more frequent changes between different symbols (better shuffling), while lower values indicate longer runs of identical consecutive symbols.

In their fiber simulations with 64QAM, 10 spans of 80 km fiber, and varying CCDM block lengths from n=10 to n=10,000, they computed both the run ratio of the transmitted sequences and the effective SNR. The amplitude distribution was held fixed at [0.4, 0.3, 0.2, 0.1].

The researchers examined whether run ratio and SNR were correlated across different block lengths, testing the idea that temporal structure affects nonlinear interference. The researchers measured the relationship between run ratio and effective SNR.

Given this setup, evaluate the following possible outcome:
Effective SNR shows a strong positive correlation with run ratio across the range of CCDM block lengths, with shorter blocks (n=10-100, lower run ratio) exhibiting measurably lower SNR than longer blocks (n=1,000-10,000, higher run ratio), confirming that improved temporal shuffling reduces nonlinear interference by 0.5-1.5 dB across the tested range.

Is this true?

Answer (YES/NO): NO